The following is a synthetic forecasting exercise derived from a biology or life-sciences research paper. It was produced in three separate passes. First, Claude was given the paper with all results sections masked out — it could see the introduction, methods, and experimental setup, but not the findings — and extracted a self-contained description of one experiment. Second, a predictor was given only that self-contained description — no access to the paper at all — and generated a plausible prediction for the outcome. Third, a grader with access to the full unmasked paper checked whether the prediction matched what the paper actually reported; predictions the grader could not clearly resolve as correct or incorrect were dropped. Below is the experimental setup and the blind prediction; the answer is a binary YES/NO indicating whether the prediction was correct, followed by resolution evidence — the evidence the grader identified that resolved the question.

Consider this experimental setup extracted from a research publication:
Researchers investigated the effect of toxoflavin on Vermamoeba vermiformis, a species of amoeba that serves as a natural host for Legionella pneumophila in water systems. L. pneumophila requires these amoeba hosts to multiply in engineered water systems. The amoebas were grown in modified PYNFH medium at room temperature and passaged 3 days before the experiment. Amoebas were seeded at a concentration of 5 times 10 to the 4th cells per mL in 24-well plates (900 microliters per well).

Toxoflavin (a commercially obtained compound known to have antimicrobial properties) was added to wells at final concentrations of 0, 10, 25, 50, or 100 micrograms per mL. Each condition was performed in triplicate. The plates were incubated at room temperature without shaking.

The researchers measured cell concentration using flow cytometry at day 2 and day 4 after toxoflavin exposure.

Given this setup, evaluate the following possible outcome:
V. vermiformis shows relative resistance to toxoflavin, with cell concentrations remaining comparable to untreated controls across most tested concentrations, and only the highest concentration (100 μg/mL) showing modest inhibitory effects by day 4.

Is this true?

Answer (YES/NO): NO